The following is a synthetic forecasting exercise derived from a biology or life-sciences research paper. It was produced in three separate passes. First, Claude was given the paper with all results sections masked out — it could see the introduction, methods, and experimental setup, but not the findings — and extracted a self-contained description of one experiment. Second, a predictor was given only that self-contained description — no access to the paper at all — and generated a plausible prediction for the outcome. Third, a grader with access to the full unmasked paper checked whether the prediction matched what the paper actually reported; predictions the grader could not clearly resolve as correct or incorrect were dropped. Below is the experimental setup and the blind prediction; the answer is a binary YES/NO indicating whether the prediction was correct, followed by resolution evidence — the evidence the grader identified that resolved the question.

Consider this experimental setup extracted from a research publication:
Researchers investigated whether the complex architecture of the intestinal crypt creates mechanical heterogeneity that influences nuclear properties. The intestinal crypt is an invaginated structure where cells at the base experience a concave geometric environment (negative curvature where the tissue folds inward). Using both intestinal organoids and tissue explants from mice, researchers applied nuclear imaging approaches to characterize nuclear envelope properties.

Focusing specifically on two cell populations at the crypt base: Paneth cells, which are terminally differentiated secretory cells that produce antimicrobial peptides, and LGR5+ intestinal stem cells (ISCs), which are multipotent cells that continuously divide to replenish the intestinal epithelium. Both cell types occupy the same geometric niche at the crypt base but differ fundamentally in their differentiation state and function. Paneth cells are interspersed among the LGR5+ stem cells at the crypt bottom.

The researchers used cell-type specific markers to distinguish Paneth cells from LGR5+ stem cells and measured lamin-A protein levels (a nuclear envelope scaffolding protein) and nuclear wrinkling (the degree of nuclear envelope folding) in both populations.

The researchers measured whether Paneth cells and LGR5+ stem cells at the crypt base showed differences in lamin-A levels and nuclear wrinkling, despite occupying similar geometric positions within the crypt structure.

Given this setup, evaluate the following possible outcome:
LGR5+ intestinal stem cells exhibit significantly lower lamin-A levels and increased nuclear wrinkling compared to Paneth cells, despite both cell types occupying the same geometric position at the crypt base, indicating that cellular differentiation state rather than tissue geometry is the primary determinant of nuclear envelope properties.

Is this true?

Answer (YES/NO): NO